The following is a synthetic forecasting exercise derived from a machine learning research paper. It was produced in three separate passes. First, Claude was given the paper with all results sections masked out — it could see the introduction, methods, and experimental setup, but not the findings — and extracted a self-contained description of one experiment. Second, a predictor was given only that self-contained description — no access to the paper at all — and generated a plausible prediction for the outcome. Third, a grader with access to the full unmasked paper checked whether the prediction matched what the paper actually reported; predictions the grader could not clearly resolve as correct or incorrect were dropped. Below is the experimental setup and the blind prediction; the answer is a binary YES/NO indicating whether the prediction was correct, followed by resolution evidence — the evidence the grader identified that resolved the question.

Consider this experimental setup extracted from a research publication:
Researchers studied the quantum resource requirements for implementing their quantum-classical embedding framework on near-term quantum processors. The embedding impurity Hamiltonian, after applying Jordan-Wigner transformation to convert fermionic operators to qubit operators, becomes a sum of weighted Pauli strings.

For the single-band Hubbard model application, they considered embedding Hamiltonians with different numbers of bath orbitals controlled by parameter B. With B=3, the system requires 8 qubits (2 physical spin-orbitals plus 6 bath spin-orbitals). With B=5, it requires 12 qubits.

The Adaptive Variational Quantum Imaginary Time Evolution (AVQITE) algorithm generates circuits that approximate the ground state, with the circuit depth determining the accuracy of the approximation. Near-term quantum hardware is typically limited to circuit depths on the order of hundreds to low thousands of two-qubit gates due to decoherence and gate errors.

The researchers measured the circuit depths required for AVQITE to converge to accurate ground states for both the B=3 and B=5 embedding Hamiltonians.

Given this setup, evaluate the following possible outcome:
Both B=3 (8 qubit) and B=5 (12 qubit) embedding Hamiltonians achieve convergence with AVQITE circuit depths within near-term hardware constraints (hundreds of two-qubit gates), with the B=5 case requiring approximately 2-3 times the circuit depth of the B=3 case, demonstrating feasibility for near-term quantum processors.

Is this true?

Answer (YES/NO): NO